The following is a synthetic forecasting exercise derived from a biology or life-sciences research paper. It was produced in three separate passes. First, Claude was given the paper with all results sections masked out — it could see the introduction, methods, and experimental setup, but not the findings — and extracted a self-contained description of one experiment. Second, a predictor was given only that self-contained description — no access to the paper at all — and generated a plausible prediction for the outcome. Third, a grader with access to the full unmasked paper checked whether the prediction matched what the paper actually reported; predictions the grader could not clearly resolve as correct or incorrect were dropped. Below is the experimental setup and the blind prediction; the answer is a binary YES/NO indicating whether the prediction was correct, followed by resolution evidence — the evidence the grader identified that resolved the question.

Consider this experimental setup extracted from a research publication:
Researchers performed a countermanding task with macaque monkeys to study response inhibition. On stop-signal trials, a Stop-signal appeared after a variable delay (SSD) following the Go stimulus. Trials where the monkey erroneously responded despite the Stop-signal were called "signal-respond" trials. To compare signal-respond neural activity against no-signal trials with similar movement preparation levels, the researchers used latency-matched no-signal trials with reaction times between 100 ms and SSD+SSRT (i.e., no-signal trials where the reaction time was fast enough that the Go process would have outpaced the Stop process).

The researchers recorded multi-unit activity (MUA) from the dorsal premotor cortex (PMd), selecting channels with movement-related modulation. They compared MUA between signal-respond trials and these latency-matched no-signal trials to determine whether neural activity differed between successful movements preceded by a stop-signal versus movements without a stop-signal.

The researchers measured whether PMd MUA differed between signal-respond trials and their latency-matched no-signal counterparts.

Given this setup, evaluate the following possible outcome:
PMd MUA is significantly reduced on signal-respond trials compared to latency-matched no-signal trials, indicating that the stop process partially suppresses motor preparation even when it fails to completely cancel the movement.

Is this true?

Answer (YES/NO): NO